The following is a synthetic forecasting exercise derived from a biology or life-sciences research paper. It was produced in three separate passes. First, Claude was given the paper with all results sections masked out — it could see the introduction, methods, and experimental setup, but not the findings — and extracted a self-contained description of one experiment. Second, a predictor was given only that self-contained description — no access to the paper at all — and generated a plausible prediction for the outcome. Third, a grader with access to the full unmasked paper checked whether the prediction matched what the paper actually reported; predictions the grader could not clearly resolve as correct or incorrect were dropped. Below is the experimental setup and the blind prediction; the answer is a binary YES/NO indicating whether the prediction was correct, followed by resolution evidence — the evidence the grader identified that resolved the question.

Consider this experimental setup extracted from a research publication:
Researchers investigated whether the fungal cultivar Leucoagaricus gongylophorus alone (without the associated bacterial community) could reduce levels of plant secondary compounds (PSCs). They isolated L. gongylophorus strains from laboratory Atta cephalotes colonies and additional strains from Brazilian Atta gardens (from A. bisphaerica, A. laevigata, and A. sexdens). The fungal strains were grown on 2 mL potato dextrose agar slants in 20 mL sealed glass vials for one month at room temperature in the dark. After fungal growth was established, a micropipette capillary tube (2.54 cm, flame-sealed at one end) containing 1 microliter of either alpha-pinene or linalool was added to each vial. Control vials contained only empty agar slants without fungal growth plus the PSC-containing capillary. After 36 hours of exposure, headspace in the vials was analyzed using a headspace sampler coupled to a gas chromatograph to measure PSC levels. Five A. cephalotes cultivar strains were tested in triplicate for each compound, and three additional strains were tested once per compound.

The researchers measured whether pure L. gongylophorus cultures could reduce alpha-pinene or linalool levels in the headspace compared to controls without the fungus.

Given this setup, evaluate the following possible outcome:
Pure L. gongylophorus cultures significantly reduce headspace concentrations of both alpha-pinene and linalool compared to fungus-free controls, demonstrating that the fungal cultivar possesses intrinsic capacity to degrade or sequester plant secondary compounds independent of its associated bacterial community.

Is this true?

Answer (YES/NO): NO